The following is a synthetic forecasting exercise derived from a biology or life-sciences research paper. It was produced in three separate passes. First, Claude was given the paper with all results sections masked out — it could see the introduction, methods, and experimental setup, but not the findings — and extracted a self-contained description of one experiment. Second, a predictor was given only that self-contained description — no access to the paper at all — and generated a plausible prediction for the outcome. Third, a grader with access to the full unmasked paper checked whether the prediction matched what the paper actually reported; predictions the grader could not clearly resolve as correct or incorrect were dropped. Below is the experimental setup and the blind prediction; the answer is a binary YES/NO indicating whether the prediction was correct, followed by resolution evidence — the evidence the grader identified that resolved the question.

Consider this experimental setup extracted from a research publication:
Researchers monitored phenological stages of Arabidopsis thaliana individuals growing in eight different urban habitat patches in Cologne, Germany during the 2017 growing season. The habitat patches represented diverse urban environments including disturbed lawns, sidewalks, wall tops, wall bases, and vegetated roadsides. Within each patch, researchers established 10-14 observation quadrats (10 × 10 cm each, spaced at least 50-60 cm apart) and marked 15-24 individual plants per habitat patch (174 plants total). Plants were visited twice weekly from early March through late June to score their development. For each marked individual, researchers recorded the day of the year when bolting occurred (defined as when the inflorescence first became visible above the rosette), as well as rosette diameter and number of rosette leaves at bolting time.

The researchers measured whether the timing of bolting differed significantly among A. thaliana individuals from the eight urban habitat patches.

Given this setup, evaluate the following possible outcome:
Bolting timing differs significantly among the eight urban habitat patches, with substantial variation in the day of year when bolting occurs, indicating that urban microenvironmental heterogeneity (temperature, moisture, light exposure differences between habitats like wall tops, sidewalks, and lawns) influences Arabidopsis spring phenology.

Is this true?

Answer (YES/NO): YES